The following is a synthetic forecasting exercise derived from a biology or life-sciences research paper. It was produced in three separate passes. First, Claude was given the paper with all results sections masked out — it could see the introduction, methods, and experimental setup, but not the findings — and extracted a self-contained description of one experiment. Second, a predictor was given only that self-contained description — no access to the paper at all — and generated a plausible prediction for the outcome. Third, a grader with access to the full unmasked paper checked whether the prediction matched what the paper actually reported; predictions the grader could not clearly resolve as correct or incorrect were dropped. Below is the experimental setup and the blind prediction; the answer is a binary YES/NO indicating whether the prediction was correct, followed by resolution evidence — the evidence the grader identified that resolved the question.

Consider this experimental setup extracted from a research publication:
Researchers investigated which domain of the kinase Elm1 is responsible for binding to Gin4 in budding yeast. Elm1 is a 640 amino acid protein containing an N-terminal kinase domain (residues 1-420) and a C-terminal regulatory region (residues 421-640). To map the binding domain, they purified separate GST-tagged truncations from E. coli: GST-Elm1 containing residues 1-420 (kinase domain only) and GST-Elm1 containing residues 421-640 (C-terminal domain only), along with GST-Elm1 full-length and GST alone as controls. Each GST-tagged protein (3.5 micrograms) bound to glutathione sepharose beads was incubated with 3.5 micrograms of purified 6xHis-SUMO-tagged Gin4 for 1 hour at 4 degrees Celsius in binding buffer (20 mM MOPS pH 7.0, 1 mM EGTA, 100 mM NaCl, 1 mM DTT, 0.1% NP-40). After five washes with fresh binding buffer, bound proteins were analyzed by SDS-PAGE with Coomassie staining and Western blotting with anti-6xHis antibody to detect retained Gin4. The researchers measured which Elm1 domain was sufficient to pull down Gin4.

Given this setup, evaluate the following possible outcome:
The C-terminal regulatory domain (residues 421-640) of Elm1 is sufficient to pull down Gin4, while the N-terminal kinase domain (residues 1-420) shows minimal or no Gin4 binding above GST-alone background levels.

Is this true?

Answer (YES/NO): YES